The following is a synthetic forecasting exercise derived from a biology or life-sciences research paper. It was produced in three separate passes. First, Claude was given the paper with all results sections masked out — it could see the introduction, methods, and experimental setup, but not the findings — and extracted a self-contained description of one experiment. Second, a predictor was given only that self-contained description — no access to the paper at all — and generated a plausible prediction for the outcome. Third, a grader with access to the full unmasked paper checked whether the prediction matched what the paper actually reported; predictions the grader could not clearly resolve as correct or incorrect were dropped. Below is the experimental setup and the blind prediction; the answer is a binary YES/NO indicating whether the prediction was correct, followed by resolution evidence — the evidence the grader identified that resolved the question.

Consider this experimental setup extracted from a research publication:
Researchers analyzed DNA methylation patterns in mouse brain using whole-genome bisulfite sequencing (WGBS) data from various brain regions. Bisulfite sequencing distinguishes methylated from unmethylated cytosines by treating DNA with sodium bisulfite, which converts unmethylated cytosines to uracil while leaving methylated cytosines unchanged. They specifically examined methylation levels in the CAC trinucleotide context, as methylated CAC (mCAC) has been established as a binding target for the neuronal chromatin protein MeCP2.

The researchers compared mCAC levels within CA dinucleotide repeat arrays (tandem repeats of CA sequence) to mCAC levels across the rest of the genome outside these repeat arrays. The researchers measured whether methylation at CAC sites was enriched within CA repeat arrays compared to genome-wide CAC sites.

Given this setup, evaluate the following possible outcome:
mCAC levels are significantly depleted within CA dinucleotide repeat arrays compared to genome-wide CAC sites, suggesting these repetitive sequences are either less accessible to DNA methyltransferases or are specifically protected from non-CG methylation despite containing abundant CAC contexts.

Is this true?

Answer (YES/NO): NO